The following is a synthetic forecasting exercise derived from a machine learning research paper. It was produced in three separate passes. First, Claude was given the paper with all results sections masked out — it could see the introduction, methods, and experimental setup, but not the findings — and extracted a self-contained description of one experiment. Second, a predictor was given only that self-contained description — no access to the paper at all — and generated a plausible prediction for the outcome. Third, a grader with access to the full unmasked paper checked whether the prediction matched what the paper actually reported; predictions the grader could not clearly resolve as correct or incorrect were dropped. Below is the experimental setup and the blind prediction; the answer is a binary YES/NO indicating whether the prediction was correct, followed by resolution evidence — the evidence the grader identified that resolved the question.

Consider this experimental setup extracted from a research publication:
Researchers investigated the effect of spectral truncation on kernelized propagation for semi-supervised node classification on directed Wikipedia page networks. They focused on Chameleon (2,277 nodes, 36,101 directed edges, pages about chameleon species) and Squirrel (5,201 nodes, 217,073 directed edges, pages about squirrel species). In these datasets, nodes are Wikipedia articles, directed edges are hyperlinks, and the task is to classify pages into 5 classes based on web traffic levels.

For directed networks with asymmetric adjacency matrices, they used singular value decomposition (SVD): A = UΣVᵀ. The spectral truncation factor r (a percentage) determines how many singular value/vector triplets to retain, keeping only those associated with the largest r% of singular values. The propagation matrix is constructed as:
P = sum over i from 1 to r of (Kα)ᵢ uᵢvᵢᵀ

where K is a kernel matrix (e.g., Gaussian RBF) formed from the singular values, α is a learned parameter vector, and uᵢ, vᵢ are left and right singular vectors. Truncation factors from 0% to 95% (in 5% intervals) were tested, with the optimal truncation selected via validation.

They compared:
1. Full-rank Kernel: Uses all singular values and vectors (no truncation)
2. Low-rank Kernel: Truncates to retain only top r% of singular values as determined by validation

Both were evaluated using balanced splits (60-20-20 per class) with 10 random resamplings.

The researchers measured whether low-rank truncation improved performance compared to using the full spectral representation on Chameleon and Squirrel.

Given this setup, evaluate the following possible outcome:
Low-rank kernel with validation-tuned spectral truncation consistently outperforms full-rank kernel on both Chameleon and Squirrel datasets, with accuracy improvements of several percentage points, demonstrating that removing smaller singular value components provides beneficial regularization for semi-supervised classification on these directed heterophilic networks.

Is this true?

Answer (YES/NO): NO